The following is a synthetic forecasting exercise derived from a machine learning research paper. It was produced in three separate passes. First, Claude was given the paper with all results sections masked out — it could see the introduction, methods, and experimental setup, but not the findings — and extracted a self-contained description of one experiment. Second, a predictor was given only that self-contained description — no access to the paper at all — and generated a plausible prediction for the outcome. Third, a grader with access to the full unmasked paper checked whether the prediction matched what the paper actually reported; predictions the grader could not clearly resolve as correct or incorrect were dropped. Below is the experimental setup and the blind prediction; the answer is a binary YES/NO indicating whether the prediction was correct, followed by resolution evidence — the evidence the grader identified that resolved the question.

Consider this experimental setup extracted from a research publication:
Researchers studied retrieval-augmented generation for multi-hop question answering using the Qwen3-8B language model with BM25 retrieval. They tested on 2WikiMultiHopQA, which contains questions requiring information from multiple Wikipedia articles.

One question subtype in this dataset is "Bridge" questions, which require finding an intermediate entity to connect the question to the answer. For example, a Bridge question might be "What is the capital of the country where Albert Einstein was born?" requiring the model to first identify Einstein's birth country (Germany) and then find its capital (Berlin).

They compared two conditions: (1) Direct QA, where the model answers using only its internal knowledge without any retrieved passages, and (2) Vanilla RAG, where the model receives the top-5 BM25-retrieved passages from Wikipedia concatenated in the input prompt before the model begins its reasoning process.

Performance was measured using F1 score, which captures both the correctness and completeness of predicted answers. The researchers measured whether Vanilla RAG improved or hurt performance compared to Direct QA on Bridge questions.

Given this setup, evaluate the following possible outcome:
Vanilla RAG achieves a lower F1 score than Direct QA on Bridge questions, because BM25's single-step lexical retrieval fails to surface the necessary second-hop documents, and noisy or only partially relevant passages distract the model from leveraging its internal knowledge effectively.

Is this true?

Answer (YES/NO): YES